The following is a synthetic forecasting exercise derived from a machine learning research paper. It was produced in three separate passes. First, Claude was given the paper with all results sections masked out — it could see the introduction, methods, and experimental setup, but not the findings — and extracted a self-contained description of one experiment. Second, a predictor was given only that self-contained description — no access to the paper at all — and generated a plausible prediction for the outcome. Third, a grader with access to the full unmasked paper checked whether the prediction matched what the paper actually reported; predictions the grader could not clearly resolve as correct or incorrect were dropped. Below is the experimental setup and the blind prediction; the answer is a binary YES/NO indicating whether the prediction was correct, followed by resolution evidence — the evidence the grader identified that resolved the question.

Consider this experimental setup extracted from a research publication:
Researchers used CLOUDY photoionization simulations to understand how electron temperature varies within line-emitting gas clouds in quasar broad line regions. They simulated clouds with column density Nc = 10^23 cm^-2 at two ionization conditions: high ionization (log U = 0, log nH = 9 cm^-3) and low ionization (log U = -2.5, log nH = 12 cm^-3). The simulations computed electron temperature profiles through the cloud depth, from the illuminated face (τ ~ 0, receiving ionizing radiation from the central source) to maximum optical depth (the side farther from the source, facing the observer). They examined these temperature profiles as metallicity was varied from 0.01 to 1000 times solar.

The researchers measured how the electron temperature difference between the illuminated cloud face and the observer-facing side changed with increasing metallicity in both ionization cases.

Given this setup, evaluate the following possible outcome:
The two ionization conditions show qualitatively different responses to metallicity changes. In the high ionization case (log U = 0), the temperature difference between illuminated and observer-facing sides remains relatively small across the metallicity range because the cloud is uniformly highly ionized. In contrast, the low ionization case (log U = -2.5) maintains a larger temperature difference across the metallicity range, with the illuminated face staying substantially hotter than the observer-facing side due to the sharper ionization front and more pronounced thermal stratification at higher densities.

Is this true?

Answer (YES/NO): NO